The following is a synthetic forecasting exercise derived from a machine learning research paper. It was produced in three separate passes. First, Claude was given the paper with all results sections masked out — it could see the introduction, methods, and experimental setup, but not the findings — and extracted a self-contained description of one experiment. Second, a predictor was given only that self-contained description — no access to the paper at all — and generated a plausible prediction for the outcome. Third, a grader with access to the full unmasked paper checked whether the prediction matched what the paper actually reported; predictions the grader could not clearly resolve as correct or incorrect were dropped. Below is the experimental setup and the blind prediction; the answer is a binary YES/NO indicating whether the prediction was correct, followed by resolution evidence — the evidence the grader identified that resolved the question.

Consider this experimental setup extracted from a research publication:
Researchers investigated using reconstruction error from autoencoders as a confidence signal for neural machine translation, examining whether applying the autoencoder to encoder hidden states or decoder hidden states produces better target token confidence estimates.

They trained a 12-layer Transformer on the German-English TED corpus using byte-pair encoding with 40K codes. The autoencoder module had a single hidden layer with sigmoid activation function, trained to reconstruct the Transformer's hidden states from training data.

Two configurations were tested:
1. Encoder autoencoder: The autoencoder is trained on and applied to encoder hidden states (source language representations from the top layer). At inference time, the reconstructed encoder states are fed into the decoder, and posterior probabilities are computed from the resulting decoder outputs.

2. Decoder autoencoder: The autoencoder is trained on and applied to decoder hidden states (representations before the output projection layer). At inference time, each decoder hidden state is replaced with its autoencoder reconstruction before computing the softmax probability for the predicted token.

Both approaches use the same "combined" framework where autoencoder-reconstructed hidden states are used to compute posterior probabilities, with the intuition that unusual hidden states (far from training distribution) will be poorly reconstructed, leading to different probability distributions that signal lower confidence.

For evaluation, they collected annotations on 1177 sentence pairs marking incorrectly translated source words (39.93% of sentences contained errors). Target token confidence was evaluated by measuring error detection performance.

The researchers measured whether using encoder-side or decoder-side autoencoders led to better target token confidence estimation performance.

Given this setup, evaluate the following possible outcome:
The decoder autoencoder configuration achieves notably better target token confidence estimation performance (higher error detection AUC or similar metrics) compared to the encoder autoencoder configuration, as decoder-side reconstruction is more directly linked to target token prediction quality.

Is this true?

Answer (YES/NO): YES